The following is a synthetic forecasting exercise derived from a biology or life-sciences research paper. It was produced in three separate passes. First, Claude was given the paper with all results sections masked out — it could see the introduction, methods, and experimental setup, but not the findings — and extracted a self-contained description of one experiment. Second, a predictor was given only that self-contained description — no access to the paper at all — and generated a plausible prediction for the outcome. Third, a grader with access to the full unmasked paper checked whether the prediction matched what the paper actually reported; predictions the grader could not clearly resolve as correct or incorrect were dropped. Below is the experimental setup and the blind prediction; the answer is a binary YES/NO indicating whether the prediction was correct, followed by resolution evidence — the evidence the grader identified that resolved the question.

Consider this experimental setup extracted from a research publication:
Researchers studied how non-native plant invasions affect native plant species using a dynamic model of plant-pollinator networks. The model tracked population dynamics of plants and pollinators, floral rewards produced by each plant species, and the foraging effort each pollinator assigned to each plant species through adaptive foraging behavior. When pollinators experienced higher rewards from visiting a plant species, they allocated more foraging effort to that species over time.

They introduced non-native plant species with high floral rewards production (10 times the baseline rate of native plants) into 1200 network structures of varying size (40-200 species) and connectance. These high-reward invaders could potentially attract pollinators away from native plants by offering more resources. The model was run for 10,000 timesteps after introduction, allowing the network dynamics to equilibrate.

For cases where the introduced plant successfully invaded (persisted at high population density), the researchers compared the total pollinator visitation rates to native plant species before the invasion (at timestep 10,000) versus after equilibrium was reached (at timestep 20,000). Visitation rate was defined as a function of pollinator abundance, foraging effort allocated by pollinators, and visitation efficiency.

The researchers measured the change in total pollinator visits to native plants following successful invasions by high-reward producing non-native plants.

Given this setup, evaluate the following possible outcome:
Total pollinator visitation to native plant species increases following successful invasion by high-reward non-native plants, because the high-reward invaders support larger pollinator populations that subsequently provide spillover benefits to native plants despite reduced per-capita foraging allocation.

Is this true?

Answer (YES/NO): NO